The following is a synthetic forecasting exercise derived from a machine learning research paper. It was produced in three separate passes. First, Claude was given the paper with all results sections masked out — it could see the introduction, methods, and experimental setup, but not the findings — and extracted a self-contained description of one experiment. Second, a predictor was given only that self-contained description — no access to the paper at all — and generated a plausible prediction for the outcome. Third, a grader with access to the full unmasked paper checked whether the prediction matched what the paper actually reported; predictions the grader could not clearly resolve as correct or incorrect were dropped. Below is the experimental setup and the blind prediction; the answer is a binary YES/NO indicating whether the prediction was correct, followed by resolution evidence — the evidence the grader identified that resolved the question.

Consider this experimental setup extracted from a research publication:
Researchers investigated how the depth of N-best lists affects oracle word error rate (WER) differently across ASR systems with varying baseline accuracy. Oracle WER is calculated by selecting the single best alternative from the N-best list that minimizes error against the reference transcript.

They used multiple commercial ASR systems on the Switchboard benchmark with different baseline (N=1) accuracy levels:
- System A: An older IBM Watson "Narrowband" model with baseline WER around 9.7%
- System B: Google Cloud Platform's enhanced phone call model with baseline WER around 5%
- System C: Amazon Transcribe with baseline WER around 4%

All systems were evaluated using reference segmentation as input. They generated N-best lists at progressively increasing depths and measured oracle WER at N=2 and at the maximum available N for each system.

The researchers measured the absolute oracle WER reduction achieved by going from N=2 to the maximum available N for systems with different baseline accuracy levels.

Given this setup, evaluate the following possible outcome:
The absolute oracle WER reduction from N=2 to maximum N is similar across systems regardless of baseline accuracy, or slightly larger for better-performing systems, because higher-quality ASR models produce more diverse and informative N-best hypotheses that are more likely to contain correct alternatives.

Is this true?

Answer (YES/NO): NO